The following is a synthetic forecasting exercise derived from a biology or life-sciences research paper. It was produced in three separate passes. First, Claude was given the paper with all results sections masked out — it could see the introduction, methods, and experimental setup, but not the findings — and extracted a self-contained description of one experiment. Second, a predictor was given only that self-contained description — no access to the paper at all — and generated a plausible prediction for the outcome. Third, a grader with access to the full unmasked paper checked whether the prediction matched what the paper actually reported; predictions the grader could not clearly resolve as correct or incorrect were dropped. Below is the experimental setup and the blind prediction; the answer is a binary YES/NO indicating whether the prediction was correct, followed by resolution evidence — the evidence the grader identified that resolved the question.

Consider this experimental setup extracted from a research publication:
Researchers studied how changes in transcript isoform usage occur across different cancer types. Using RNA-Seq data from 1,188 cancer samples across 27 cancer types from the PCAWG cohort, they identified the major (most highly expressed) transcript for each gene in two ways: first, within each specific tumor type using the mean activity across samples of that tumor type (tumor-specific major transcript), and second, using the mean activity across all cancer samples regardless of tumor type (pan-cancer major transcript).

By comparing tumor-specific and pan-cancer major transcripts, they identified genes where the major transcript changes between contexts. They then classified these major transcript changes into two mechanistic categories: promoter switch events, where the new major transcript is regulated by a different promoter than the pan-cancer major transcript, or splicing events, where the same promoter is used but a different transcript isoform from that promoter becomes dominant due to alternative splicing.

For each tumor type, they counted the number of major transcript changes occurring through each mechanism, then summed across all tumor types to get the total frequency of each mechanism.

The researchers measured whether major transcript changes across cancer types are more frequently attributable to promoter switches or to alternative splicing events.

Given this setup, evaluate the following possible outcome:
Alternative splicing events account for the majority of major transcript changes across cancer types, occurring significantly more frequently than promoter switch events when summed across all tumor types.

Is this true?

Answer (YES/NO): NO